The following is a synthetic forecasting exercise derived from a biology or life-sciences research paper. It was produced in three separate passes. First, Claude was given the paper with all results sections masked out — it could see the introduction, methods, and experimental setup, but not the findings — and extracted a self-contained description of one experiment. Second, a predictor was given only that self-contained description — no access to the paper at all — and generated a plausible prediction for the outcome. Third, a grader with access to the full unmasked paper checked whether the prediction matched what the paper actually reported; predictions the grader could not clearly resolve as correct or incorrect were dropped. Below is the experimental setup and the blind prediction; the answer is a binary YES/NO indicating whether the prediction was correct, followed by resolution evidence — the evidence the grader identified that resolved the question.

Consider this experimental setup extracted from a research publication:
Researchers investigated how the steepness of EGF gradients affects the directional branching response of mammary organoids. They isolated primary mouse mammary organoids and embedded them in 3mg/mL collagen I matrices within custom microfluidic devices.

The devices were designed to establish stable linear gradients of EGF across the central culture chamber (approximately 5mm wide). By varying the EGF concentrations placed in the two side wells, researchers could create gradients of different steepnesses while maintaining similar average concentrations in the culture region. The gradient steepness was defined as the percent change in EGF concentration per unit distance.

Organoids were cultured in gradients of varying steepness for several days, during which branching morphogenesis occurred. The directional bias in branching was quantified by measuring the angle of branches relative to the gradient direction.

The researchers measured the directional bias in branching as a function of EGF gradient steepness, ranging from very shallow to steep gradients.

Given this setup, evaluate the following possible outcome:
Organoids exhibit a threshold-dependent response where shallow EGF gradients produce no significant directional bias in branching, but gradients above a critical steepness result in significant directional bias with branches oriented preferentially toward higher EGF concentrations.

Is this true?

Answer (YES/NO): NO